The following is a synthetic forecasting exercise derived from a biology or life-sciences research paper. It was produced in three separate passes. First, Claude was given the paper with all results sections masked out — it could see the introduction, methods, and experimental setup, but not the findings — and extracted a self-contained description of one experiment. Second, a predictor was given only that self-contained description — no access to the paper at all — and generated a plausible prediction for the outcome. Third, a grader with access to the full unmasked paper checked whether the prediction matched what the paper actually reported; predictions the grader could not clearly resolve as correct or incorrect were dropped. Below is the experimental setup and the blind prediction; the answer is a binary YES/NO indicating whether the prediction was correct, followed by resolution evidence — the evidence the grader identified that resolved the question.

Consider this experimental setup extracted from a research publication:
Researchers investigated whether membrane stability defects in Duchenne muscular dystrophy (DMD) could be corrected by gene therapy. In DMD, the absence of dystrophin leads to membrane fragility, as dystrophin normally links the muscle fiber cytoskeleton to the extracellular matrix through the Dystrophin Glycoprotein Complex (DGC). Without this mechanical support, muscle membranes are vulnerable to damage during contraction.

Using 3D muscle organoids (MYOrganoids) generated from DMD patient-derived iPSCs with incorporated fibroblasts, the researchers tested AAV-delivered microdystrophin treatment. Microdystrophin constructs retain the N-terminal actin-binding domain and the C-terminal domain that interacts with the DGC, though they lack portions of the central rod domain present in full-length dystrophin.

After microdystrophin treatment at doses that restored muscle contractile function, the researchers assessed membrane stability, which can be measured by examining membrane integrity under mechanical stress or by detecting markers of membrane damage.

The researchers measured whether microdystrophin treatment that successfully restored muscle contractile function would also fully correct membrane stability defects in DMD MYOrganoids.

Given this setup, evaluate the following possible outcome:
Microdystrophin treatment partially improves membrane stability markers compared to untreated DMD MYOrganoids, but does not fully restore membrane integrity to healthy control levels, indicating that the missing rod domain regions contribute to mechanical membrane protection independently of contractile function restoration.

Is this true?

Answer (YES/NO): YES